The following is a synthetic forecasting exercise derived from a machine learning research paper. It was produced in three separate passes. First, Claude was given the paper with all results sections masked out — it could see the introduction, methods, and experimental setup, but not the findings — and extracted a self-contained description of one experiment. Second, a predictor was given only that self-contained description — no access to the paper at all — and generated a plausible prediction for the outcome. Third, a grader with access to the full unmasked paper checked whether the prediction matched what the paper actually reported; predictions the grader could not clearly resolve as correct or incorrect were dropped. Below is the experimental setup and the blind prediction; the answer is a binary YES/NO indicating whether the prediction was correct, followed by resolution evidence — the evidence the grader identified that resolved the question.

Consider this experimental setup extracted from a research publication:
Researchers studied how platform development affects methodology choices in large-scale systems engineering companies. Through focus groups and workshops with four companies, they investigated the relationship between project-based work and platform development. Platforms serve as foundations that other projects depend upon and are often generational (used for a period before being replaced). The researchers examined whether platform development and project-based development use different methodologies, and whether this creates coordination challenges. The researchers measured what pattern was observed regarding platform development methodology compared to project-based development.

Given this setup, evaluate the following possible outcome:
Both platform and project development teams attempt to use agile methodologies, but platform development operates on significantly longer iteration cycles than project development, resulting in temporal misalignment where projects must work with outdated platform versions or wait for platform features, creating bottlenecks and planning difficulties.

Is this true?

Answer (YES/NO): NO